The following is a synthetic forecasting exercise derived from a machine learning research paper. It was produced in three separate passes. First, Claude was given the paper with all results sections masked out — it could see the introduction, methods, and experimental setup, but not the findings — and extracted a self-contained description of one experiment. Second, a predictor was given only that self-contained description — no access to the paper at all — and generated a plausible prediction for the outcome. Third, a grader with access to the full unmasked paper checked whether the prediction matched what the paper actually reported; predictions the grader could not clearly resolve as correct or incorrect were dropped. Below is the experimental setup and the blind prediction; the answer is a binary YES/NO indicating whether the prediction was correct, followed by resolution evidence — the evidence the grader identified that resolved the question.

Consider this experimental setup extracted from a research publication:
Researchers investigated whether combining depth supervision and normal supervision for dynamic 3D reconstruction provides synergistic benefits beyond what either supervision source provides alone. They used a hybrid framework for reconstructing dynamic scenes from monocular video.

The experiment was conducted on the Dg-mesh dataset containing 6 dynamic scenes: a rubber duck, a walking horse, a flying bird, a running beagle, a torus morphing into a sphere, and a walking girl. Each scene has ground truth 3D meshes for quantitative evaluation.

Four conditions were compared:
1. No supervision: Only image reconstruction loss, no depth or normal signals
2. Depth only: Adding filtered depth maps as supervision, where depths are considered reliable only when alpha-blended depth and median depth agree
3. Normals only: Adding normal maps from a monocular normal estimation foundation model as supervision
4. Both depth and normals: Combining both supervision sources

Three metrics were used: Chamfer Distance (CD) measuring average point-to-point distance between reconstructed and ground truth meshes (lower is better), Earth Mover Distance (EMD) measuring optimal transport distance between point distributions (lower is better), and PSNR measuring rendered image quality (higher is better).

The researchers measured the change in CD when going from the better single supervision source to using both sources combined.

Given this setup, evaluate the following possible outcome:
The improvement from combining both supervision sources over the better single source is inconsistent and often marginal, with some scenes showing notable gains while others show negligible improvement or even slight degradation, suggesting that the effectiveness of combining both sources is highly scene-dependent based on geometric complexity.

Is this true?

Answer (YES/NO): NO